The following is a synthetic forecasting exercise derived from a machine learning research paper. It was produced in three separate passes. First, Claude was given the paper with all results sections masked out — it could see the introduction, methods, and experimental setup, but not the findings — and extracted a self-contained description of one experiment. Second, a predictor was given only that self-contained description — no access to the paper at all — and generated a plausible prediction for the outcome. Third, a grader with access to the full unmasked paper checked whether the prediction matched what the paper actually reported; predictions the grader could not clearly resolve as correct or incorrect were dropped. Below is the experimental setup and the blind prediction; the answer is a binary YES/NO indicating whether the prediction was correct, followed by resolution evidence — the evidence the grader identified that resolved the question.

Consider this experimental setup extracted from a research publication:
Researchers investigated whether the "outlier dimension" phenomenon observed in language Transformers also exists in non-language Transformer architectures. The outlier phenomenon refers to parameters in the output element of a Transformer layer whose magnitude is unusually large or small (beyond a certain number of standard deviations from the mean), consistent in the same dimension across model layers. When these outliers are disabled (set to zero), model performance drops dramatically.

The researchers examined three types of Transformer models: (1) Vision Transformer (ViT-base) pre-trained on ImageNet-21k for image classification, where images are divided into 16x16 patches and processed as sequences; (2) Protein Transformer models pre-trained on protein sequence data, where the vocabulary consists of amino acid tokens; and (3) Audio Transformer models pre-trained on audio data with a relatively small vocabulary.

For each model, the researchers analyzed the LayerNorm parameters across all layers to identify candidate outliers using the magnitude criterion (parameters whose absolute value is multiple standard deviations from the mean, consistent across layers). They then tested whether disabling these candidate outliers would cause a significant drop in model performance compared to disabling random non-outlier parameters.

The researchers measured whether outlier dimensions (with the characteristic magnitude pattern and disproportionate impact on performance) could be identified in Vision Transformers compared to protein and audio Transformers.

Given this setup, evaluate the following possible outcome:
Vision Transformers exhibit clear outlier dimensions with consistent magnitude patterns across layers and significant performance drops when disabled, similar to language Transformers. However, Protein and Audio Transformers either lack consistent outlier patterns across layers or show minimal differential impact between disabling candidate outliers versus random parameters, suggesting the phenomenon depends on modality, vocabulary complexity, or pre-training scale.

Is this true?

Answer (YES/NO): YES